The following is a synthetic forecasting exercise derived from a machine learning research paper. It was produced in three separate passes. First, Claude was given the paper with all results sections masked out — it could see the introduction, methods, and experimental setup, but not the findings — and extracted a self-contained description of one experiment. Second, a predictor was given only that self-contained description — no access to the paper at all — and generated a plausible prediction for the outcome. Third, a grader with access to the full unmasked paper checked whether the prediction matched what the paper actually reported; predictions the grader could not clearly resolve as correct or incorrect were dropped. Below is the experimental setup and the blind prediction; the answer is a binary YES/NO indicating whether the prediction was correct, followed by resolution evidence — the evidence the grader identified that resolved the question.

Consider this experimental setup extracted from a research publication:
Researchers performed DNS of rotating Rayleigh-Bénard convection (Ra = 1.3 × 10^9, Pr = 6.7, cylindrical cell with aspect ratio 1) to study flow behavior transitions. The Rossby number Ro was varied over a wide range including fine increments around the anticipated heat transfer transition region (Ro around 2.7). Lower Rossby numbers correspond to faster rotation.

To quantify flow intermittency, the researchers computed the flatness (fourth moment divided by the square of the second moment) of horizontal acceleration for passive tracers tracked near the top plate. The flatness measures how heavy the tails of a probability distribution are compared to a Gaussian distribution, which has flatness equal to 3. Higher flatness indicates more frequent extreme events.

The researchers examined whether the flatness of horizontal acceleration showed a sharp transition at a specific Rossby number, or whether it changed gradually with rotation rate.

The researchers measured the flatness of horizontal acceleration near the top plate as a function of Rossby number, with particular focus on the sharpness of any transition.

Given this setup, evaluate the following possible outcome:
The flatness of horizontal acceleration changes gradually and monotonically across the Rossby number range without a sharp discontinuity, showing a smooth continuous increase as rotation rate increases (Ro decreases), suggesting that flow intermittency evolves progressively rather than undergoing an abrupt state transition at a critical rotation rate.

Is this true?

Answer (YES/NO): NO